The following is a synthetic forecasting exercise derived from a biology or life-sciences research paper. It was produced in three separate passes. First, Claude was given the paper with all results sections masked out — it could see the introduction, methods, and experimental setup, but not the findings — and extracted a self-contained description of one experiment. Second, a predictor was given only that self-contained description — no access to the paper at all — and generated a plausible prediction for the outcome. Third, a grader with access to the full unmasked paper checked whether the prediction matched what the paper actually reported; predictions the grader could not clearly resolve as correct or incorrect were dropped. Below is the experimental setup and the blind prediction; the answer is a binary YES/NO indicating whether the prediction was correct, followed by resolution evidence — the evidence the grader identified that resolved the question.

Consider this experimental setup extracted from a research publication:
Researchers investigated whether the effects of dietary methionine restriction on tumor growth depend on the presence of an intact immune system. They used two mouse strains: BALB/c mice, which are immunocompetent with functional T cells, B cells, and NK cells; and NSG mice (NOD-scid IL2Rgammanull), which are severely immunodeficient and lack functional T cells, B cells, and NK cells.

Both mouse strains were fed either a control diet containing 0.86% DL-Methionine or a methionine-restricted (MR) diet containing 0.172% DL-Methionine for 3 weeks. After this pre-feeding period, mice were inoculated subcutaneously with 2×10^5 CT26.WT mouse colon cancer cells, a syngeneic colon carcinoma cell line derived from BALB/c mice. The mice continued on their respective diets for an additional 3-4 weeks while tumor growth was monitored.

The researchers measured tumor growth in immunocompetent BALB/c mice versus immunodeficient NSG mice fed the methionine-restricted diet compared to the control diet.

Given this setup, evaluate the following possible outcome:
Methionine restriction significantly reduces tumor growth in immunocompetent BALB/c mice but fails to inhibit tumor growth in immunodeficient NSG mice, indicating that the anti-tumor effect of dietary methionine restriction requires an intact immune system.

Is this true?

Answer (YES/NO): NO